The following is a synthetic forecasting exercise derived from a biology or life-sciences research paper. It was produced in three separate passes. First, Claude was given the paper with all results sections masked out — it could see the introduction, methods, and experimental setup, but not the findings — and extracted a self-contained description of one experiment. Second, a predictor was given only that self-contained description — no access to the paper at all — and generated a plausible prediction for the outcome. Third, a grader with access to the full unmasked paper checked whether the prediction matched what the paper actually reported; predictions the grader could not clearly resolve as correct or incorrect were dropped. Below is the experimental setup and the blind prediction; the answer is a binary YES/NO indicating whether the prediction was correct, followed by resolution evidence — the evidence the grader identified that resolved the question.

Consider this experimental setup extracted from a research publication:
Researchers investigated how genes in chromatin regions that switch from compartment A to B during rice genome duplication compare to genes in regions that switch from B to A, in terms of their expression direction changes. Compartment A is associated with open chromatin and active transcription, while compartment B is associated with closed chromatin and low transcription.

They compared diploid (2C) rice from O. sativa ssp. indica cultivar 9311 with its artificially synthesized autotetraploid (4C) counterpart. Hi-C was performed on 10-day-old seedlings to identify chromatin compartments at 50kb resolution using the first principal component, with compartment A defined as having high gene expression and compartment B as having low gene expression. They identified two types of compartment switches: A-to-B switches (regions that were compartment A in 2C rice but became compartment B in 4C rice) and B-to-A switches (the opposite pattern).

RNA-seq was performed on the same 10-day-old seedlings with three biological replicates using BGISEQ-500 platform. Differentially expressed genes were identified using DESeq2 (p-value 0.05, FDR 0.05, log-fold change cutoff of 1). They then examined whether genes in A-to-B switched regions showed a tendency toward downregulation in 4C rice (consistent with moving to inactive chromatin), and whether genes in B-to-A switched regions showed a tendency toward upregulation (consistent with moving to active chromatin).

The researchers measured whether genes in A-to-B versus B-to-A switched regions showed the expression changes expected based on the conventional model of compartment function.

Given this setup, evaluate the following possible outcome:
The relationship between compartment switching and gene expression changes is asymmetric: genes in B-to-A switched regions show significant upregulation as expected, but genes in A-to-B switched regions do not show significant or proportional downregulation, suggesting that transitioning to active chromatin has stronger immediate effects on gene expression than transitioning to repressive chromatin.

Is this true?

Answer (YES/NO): NO